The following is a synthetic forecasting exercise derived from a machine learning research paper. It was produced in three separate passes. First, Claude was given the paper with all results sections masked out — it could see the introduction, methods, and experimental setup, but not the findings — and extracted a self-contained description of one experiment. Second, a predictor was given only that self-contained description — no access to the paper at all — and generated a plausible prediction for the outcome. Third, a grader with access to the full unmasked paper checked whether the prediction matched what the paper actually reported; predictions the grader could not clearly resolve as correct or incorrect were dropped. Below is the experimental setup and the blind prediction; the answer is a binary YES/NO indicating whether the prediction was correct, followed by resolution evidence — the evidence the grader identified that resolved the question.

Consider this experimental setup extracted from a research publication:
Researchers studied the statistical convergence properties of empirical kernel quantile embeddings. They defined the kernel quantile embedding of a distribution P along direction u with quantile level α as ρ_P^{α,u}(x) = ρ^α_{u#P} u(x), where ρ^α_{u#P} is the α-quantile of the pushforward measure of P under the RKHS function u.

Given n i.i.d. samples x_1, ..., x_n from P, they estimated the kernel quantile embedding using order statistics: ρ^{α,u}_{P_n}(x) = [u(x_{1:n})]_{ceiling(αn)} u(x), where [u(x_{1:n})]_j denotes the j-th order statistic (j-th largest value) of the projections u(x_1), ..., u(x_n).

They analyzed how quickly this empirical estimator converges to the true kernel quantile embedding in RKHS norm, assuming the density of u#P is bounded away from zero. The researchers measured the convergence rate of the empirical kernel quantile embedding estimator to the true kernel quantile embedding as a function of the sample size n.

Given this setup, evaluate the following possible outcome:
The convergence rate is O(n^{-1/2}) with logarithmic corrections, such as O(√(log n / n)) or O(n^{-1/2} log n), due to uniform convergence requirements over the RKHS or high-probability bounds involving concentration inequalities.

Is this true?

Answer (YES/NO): NO